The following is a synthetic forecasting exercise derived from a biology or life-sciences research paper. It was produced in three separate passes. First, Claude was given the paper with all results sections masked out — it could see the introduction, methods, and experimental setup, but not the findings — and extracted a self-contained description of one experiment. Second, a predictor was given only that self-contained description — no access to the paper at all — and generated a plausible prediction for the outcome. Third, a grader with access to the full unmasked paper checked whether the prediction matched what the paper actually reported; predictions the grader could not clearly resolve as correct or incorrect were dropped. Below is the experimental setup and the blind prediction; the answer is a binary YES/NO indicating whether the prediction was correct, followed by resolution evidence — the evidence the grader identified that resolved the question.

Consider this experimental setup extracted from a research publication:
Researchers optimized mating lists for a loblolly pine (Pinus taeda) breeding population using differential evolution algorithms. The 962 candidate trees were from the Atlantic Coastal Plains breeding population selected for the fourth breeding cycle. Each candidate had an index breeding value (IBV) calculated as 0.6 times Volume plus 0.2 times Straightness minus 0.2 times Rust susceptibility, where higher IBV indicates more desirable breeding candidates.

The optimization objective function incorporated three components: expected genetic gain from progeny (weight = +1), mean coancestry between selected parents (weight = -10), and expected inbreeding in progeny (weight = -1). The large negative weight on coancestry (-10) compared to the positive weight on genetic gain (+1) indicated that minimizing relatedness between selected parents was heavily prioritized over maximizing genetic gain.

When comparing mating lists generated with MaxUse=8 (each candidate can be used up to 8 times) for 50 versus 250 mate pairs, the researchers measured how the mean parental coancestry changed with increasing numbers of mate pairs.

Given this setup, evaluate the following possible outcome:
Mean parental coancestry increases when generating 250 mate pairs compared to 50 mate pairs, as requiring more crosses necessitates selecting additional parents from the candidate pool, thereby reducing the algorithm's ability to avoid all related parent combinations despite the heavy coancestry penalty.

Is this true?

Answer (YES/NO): YES